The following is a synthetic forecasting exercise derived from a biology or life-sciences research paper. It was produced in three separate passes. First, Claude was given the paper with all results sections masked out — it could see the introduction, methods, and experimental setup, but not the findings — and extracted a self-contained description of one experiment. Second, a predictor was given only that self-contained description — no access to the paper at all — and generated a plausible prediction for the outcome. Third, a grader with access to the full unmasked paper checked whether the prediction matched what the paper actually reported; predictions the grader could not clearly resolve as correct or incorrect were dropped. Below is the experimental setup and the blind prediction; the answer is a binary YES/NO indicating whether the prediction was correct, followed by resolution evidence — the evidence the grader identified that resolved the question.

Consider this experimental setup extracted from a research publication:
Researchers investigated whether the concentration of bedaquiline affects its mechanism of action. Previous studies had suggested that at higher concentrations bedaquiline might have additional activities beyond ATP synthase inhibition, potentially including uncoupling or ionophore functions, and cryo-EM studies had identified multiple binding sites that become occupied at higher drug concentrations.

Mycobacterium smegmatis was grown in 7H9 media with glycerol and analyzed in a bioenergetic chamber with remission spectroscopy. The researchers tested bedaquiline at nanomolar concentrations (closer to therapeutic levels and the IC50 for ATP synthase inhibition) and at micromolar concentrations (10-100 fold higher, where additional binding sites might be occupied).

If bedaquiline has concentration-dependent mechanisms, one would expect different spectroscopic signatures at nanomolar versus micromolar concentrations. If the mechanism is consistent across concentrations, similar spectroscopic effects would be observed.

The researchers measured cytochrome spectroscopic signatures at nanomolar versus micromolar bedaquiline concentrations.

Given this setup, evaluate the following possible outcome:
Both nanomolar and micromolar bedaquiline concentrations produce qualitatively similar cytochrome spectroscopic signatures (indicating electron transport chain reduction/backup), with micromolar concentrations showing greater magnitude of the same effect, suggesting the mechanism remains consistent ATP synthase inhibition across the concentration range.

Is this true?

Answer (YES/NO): NO